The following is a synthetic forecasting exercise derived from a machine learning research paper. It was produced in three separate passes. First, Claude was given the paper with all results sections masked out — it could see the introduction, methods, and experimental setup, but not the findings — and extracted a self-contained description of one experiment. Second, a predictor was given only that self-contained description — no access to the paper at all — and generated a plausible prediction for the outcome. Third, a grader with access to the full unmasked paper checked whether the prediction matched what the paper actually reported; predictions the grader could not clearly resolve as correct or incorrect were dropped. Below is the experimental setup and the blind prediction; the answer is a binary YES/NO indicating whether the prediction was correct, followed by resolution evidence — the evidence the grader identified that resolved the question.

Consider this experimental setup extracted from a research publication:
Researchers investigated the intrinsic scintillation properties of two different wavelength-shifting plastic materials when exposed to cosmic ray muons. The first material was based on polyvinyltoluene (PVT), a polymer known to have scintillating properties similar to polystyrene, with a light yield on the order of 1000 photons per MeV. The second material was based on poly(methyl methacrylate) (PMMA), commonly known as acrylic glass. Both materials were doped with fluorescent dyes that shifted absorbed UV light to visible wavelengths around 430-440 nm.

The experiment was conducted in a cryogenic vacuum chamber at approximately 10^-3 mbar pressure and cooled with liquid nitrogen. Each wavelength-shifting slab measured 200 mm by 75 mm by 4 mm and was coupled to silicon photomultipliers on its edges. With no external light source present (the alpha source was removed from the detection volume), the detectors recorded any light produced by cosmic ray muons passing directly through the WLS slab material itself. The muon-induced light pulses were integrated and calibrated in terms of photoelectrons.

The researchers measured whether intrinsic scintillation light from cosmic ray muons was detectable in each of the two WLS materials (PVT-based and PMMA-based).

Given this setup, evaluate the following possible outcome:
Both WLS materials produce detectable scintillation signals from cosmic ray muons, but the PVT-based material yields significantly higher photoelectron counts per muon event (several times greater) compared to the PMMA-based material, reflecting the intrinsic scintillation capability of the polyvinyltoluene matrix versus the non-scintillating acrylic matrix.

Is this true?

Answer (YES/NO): NO